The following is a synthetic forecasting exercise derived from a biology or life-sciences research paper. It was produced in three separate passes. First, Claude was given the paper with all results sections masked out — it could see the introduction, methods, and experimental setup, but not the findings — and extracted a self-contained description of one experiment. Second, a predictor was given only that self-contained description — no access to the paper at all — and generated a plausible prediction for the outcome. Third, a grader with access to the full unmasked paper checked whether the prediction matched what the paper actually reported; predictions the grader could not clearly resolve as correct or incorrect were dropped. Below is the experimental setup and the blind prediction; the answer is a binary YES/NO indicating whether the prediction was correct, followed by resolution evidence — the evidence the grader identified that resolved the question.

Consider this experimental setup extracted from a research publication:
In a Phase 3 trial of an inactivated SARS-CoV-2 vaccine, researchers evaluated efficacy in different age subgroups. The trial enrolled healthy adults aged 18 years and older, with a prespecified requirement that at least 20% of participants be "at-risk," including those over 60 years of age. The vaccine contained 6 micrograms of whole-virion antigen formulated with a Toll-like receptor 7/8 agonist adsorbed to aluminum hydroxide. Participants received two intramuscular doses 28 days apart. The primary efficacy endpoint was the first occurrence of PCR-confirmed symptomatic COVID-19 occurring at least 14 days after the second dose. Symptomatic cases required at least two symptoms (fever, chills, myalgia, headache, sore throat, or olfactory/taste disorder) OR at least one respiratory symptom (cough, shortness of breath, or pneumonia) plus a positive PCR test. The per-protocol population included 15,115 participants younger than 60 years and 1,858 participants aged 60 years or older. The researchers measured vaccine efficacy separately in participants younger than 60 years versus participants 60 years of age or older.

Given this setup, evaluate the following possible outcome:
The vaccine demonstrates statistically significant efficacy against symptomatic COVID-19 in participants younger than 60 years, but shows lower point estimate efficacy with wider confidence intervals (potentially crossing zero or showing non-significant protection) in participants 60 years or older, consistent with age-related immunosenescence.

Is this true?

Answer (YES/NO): NO